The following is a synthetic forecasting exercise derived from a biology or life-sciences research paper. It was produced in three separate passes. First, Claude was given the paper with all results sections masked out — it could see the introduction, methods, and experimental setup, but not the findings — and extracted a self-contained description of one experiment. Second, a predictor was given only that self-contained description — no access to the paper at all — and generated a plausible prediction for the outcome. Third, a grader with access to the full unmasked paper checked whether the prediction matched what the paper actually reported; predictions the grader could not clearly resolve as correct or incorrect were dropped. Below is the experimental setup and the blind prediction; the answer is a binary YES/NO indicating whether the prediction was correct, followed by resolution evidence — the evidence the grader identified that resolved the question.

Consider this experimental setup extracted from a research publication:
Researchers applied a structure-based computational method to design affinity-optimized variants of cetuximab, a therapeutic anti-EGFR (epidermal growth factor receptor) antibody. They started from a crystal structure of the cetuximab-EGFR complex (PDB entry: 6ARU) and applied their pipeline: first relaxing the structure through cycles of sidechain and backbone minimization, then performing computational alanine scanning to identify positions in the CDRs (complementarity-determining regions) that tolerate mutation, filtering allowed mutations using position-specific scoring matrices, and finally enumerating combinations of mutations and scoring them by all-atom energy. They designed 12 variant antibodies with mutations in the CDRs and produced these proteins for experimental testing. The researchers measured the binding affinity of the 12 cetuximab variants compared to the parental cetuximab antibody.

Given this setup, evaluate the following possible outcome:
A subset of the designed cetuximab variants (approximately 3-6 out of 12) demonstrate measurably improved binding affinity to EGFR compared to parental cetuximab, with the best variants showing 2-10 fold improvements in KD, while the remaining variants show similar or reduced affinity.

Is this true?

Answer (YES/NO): NO